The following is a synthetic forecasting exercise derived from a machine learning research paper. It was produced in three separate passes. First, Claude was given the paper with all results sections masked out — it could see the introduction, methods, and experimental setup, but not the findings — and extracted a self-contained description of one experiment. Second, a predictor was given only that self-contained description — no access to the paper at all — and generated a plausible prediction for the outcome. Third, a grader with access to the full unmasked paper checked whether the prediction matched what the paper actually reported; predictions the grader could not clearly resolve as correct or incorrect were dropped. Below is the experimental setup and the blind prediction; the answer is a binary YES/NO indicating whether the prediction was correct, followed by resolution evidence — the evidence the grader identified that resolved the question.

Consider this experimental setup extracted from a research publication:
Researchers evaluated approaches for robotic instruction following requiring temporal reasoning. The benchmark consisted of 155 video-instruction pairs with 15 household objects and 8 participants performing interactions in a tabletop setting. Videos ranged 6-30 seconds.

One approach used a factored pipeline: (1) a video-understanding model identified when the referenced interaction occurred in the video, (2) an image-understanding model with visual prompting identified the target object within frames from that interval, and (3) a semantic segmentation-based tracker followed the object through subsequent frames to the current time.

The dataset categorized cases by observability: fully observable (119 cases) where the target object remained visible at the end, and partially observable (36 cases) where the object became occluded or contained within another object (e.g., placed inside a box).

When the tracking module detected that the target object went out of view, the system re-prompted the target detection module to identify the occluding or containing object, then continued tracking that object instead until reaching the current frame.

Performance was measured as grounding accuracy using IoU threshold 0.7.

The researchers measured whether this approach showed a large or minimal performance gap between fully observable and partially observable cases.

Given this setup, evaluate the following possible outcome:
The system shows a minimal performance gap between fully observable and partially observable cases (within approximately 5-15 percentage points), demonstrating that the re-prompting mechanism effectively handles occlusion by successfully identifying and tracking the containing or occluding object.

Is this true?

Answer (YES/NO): YES